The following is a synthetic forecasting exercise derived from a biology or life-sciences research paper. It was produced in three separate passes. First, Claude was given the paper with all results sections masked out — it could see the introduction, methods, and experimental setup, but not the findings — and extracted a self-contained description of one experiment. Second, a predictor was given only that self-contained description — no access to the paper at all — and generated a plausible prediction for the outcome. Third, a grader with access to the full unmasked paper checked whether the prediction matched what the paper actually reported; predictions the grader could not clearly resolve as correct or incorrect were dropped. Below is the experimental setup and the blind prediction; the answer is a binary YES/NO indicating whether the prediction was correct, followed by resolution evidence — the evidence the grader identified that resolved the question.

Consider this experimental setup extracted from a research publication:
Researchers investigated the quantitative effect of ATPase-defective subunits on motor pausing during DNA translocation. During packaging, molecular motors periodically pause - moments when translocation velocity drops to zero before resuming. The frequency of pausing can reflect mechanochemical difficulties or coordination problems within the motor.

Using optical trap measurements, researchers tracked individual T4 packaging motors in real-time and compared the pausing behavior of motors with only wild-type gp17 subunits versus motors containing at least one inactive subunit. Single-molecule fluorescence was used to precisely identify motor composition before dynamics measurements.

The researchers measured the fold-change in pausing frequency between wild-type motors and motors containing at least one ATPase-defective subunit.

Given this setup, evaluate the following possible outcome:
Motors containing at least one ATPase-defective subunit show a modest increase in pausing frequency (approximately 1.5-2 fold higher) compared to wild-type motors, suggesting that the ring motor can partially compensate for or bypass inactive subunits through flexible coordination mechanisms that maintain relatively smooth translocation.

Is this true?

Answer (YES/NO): YES